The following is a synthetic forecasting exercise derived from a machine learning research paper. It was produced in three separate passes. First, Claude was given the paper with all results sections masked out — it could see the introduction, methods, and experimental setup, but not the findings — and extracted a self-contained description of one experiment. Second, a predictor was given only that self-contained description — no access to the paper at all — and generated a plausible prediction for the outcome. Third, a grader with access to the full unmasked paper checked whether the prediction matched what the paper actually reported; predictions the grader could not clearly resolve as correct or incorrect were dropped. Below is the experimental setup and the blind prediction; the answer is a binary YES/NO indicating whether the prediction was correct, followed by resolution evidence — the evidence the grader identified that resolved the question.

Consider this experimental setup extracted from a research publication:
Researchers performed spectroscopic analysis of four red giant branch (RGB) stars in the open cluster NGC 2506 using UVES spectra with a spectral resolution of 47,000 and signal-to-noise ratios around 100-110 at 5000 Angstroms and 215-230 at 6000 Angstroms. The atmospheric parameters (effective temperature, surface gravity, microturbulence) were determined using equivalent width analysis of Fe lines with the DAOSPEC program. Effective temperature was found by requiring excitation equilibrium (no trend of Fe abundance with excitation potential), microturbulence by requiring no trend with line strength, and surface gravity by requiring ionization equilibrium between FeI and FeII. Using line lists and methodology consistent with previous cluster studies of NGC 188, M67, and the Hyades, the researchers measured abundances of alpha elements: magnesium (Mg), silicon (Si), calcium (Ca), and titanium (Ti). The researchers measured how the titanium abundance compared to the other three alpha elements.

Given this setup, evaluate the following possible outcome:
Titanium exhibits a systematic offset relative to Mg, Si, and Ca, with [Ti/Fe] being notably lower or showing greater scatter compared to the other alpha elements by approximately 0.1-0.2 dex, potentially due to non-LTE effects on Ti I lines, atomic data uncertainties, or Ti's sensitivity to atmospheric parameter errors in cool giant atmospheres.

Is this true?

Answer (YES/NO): YES